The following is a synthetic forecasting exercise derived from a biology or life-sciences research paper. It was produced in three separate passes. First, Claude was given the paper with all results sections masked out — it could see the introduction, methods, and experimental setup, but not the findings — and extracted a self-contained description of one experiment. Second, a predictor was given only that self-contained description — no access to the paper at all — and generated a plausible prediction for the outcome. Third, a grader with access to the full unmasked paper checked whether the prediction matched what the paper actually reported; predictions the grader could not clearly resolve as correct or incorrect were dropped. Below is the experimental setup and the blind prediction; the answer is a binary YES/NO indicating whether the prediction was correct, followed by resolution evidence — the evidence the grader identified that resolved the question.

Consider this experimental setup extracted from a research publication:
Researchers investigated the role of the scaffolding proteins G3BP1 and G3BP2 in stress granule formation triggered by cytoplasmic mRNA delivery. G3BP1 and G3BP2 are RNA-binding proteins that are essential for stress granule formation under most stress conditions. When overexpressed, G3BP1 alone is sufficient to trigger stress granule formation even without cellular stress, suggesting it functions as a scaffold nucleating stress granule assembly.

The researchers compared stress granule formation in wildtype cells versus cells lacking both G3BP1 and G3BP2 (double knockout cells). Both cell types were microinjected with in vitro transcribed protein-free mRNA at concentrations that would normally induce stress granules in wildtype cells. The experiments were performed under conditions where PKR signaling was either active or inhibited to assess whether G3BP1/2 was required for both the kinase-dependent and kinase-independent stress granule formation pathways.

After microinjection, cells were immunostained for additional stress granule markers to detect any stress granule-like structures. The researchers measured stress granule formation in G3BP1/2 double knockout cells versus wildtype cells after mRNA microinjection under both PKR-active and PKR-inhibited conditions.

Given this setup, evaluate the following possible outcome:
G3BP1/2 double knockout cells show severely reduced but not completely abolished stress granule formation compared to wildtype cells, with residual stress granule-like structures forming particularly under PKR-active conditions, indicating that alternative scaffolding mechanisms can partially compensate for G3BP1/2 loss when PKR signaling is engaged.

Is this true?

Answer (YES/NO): NO